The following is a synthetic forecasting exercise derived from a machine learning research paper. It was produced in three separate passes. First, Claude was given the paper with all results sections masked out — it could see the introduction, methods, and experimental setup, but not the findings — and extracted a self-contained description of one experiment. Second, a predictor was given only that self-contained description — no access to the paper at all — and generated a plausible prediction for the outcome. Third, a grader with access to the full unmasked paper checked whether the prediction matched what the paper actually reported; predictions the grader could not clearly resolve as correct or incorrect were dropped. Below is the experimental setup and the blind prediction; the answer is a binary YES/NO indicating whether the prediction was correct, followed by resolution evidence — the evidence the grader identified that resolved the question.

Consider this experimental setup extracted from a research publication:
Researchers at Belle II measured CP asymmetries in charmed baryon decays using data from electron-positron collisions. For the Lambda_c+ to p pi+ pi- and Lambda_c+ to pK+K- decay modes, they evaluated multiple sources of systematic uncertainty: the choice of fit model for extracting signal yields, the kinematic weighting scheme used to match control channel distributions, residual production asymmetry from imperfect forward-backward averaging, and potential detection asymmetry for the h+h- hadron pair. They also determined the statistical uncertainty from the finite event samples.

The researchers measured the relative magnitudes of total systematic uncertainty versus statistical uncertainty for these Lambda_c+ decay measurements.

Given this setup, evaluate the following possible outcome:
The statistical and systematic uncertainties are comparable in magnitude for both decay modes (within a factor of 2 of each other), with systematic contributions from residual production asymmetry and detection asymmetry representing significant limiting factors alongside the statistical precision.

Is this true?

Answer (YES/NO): NO